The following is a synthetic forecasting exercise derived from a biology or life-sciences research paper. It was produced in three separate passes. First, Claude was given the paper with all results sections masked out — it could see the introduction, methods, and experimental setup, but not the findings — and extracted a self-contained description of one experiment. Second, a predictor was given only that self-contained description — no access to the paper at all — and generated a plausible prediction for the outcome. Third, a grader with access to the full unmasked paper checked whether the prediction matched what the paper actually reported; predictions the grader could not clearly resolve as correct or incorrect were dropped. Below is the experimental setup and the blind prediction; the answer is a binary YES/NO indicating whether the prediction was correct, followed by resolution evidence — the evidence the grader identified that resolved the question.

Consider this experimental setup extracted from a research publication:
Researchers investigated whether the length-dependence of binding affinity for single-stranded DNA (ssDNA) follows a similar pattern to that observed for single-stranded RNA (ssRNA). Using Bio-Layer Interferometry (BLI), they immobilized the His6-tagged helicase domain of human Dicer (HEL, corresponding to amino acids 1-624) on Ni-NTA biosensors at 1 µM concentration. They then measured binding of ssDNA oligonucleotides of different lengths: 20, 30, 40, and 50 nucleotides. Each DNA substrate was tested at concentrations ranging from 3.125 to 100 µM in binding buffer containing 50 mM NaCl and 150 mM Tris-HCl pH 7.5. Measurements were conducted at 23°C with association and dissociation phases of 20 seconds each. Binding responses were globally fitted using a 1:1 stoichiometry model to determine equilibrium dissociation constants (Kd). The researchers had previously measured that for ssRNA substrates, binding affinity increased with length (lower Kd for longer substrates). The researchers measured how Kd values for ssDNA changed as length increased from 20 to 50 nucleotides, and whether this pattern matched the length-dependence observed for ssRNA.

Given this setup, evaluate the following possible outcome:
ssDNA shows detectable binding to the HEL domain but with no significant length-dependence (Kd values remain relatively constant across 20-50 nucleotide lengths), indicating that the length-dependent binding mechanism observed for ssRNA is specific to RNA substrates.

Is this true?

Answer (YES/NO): NO